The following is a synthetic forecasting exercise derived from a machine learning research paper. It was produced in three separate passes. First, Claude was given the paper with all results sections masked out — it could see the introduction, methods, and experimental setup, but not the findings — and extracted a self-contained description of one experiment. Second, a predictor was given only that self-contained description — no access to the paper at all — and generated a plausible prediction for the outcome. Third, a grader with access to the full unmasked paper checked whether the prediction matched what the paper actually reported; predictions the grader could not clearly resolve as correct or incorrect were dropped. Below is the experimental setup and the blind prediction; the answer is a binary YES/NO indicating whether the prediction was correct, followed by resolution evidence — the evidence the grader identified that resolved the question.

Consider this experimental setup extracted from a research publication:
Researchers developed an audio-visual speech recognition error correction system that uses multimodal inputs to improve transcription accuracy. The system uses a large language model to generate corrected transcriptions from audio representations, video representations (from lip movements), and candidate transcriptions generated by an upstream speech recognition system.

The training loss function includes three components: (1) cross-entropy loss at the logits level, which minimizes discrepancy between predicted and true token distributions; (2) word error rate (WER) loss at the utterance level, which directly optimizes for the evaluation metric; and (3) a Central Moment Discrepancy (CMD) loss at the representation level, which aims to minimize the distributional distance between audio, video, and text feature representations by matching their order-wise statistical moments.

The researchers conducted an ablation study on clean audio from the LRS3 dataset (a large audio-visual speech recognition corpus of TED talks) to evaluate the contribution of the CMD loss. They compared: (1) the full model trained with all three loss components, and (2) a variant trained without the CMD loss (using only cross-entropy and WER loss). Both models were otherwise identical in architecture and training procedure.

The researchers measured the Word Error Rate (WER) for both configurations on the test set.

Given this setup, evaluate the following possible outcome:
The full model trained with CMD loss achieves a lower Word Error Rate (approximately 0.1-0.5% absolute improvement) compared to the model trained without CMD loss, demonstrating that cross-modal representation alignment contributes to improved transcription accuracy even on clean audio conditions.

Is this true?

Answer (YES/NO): YES